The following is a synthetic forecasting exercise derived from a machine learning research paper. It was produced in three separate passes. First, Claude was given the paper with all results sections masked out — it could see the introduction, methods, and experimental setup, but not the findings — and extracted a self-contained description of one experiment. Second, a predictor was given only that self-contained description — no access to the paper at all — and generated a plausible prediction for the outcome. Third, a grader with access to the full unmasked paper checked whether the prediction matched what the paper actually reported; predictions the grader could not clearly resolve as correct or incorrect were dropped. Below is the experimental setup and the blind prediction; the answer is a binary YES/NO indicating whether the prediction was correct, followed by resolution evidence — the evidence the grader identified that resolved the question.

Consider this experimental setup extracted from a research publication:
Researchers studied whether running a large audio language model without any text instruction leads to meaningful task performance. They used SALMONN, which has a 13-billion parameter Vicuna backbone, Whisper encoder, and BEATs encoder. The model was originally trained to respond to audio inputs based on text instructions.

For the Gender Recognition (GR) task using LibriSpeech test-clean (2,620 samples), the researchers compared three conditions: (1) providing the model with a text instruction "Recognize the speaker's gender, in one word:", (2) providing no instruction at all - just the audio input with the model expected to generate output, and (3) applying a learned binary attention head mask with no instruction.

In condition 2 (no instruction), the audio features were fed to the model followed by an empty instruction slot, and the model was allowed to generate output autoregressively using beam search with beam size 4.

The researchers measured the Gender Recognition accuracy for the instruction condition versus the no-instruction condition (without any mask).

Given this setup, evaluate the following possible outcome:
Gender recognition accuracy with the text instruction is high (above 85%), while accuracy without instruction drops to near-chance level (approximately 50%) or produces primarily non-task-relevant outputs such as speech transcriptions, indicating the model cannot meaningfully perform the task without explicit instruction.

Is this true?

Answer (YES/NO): YES